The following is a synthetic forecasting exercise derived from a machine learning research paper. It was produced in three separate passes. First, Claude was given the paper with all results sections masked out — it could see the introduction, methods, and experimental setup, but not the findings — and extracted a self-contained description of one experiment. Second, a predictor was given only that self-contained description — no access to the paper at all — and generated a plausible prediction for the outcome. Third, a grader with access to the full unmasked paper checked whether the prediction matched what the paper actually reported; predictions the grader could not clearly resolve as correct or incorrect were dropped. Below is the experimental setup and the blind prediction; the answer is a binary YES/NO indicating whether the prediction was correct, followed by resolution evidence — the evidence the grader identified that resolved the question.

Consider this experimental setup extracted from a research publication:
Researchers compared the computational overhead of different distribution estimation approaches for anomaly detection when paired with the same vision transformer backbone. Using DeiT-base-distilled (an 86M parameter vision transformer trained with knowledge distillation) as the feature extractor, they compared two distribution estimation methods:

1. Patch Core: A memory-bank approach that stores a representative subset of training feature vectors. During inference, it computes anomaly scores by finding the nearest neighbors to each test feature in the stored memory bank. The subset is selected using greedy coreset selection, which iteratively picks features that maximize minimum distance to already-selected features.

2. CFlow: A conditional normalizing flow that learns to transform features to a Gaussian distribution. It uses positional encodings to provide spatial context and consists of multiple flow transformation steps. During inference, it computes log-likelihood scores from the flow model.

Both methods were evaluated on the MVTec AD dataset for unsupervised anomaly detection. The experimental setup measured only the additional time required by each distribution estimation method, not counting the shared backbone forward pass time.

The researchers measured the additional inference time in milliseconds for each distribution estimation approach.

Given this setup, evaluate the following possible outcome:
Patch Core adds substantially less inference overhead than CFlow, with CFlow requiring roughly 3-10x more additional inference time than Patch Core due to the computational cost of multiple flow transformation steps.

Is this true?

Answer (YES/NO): NO